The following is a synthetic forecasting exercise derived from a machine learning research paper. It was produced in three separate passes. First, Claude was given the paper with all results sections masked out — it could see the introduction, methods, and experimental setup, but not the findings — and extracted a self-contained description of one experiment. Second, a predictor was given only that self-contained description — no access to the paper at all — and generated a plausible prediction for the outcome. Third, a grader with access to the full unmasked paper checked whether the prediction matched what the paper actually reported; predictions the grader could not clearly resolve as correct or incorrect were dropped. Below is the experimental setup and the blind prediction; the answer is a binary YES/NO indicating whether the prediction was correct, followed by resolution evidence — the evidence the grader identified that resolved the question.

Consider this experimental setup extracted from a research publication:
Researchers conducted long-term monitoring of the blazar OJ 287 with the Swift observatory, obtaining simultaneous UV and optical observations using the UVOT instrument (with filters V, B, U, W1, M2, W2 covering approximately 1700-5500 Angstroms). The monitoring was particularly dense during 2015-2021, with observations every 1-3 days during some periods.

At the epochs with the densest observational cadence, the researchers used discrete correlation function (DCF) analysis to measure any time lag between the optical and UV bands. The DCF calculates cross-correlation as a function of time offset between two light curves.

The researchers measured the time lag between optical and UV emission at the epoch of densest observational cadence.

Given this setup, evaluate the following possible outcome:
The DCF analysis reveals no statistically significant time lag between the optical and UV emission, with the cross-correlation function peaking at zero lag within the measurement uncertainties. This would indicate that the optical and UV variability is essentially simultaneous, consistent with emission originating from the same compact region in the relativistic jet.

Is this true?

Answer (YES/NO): YES